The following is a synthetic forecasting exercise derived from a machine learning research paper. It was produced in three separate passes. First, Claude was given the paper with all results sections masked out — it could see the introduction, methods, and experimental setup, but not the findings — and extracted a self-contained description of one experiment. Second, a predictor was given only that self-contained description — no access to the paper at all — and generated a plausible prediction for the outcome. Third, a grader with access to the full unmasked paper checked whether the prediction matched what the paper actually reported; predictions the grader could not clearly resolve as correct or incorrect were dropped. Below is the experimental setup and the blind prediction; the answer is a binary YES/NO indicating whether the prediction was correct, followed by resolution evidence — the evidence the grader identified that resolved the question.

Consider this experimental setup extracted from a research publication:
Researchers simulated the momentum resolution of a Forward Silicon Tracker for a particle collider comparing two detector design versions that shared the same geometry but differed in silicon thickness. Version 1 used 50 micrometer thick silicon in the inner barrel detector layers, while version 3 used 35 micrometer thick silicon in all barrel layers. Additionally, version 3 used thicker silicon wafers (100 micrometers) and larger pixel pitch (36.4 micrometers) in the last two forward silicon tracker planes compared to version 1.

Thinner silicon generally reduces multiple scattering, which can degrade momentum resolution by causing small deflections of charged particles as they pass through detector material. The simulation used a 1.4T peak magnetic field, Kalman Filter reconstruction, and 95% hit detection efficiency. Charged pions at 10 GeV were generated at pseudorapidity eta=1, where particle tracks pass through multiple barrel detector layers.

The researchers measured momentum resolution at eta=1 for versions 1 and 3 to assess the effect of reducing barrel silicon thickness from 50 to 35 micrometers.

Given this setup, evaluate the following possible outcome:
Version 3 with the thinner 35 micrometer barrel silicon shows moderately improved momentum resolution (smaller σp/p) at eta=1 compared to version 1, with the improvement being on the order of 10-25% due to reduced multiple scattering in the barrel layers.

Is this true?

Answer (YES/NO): NO